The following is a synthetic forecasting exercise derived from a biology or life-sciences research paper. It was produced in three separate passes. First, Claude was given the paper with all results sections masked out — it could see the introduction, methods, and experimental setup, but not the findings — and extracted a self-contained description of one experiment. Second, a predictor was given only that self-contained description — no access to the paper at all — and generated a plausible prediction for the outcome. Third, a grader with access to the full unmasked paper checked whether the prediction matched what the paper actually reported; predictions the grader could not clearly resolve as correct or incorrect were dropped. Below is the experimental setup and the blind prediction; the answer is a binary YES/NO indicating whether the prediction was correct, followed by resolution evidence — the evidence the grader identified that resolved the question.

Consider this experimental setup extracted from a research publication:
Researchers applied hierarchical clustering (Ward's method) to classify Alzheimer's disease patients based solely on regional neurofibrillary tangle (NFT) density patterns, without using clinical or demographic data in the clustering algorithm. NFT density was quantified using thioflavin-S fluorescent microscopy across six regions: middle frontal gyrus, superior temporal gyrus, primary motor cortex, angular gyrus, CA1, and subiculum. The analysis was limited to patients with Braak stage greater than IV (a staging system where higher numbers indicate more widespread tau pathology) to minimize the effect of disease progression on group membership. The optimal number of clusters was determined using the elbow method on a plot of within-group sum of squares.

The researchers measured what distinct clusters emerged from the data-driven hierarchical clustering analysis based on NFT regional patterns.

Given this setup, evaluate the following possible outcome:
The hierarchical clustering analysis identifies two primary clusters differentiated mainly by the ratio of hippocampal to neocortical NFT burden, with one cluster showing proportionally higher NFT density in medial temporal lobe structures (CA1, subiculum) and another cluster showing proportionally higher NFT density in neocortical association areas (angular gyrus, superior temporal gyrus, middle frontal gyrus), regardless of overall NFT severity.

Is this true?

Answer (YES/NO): NO